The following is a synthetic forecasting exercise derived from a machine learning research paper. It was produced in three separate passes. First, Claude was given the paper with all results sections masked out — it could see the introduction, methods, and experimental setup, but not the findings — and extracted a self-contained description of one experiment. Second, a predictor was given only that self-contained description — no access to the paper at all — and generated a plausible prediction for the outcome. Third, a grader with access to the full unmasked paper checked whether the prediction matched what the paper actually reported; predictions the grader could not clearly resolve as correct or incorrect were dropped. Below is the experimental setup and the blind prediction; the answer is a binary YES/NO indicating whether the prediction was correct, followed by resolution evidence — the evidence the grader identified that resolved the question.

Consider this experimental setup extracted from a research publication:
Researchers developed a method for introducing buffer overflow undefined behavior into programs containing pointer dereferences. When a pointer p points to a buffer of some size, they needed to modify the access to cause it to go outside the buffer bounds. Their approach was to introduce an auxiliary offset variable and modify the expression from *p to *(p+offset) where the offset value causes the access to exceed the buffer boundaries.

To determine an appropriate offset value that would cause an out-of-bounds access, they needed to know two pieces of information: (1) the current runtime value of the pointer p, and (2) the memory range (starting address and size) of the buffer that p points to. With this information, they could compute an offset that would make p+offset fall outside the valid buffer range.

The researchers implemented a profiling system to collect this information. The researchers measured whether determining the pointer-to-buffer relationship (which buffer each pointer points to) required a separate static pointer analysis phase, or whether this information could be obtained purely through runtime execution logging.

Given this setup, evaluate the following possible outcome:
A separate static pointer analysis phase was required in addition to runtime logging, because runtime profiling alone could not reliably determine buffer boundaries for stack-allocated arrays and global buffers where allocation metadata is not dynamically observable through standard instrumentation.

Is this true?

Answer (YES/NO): NO